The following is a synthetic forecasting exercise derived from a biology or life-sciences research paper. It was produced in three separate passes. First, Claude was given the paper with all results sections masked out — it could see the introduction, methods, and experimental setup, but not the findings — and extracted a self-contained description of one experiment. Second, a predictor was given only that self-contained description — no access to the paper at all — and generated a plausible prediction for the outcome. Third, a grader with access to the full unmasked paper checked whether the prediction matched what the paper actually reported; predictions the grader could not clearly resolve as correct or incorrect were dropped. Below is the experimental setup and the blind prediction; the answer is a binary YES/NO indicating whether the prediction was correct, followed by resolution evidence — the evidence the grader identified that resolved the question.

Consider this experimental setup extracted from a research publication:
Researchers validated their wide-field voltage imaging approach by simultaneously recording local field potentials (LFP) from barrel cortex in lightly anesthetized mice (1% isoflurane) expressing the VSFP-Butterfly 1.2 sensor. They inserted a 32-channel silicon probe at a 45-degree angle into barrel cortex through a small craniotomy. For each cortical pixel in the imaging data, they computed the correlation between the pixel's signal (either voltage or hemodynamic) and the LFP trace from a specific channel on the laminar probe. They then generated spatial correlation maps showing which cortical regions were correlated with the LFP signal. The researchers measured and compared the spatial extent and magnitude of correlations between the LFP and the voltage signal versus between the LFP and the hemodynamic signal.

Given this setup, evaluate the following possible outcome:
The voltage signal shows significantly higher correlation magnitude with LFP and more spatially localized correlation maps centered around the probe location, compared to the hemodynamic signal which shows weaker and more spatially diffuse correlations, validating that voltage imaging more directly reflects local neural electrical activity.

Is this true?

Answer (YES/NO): NO